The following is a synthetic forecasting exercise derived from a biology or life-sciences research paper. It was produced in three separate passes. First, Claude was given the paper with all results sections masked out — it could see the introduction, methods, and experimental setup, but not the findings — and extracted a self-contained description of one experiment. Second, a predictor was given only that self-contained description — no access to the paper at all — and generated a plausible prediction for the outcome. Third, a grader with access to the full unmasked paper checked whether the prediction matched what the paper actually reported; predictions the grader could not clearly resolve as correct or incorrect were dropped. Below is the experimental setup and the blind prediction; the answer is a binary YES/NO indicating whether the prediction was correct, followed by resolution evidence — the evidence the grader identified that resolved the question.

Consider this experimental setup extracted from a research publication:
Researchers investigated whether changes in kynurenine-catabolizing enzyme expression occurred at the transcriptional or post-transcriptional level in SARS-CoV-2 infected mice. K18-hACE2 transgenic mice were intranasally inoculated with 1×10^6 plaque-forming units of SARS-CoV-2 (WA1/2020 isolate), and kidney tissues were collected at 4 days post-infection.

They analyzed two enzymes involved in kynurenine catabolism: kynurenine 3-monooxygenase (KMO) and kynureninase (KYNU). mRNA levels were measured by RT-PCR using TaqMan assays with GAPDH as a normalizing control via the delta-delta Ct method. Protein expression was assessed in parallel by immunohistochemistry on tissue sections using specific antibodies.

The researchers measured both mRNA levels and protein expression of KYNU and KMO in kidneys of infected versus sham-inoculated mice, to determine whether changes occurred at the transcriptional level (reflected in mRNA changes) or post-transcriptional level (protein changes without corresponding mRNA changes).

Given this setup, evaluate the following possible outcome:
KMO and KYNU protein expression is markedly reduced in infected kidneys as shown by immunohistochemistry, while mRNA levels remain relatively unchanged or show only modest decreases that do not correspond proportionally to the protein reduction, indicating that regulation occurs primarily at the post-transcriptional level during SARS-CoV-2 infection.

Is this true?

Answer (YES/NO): YES